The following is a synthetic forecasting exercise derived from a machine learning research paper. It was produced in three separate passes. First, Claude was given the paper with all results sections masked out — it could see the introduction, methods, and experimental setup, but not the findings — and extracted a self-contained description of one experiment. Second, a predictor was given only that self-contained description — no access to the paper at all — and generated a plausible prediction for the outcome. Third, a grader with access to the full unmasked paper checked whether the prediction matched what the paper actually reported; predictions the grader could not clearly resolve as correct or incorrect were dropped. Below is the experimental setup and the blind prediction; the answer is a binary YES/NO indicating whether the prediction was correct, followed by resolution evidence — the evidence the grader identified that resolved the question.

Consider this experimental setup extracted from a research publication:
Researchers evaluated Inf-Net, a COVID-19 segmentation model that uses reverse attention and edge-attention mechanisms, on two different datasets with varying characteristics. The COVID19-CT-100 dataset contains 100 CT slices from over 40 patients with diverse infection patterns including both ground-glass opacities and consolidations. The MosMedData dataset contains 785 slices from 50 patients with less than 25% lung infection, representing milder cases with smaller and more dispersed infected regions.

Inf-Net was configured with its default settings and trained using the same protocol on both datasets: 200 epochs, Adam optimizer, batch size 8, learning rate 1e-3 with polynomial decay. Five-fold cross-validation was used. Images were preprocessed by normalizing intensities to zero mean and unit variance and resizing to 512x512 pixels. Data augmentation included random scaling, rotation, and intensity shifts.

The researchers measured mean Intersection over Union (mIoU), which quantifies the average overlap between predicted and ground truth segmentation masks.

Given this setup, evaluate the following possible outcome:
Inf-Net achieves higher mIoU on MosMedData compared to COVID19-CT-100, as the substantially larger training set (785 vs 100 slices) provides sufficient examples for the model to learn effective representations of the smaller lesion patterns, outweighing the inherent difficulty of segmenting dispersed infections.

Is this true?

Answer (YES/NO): NO